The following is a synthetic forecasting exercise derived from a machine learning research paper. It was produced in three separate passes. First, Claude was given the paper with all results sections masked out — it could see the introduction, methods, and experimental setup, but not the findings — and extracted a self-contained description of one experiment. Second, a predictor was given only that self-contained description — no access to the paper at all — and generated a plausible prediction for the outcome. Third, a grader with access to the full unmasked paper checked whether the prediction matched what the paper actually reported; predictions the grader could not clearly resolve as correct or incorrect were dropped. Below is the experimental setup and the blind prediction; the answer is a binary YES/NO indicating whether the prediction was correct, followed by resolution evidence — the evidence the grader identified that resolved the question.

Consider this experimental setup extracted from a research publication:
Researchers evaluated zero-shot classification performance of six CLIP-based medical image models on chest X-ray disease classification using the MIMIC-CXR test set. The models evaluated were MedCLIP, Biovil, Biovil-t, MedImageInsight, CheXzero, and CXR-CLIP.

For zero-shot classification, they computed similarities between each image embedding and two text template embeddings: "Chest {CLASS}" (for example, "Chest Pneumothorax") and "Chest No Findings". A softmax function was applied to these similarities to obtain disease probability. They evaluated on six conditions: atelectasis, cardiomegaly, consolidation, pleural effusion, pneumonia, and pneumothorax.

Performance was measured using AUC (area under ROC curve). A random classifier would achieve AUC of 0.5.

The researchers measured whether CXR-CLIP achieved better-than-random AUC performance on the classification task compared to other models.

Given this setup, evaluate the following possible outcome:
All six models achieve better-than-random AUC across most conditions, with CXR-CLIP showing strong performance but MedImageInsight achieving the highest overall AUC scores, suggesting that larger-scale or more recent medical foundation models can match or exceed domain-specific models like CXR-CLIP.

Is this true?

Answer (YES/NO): NO